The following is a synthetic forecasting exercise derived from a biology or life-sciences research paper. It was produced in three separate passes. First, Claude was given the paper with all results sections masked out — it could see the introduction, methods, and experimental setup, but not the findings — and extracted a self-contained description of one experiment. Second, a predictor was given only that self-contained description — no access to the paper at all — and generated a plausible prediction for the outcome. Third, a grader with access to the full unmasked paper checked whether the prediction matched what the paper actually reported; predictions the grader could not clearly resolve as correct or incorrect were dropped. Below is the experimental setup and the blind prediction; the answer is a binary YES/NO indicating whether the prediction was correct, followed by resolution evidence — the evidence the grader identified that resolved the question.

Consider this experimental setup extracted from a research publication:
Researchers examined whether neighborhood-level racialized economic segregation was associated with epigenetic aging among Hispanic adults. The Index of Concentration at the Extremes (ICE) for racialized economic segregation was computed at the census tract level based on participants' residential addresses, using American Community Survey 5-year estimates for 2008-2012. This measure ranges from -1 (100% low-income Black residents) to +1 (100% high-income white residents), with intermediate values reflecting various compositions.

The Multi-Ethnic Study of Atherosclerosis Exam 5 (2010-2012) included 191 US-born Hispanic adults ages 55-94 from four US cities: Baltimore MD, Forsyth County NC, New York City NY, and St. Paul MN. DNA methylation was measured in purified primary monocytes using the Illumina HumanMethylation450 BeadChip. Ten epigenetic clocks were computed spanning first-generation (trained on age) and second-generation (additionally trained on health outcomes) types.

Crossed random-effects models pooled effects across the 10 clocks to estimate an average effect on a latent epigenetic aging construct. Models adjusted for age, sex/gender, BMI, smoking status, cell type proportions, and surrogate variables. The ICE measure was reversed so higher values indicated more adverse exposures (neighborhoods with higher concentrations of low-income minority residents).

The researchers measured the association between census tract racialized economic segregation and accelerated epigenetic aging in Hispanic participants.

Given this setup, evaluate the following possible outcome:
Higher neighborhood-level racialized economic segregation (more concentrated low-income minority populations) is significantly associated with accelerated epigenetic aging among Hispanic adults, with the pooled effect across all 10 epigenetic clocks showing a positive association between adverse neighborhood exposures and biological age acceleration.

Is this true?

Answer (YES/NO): NO